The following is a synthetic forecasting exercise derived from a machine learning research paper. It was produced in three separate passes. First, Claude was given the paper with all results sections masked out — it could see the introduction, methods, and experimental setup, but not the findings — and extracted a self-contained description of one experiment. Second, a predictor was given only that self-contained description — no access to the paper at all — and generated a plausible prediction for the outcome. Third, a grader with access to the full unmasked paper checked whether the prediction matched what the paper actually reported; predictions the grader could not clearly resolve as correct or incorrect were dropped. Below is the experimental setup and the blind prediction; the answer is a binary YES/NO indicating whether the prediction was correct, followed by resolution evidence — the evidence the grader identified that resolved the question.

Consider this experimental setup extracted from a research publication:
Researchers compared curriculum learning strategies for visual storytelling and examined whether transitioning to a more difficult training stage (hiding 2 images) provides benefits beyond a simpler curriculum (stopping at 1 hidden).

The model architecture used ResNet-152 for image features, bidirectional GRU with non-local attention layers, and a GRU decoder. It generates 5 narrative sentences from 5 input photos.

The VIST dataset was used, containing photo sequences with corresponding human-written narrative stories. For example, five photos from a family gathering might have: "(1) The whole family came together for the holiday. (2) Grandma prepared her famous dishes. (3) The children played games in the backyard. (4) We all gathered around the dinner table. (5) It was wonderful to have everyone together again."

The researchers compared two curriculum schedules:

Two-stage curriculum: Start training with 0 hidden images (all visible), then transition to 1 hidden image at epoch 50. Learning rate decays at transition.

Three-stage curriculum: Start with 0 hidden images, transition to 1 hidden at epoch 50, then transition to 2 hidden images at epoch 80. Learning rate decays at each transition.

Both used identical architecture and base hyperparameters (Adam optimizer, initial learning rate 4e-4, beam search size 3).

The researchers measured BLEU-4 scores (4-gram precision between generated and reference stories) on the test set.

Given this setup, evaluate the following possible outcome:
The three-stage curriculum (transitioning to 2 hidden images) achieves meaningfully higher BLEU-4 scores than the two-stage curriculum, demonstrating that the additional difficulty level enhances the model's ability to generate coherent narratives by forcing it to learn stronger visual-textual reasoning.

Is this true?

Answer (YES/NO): YES